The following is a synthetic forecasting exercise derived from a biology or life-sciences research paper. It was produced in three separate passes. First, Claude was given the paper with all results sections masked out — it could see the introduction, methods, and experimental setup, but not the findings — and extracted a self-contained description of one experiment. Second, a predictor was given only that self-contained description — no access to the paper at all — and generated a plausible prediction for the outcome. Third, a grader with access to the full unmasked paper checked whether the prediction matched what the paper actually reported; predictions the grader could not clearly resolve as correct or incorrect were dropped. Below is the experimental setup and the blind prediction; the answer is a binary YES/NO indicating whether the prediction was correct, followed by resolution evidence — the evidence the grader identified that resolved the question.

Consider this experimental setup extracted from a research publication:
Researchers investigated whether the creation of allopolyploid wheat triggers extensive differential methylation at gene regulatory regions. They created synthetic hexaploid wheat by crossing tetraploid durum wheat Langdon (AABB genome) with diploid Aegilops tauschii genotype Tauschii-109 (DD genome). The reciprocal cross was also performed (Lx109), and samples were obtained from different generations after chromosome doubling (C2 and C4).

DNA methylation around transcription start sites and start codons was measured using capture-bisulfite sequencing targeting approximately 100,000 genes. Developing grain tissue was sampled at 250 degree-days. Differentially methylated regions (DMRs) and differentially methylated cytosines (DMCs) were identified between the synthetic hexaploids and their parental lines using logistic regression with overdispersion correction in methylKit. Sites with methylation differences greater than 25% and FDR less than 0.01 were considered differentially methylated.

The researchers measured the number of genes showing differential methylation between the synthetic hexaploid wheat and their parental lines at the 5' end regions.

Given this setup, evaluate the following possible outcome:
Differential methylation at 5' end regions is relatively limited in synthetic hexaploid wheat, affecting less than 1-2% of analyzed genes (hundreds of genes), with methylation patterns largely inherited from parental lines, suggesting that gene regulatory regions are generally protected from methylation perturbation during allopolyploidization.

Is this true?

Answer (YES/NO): NO